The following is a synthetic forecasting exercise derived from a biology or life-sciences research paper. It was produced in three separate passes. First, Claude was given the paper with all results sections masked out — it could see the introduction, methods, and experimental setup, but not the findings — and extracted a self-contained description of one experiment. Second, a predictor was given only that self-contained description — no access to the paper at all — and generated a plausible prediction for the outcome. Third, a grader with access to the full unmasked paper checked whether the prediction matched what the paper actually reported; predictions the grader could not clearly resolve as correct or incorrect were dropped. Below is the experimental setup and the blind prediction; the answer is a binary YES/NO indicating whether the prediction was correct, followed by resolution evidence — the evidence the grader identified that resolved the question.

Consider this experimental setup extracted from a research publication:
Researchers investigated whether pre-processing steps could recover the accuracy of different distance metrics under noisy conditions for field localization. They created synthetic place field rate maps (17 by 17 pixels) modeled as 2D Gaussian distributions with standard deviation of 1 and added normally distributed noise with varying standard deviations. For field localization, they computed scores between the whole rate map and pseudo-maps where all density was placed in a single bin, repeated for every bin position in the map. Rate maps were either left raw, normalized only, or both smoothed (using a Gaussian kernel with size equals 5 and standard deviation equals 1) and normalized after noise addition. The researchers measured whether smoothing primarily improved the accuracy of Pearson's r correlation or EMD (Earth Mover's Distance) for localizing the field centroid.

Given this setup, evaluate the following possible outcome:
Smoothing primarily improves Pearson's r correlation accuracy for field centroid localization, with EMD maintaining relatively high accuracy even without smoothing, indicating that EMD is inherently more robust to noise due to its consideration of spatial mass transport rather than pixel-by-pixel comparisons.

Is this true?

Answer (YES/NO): YES